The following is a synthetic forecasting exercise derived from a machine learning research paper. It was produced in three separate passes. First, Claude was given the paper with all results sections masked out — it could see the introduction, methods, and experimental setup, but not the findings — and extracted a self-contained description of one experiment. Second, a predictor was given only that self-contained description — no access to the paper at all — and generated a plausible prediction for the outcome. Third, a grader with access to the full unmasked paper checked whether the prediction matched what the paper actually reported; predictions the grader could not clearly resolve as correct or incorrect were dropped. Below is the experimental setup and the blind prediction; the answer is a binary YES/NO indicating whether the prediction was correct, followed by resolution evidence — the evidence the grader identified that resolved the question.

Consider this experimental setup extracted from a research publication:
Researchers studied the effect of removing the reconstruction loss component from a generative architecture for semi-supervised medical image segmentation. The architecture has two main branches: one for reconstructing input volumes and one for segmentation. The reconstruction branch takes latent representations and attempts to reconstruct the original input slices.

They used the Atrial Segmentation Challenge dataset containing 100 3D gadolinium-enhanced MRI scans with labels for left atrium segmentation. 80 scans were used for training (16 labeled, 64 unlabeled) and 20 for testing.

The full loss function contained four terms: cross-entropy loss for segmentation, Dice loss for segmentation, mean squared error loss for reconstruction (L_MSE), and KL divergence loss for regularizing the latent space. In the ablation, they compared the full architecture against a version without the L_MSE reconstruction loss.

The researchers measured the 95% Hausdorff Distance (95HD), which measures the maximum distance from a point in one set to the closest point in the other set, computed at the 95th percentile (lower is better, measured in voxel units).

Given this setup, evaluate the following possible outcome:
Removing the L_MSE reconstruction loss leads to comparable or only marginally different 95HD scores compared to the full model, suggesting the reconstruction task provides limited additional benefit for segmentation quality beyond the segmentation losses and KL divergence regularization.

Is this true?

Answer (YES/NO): NO